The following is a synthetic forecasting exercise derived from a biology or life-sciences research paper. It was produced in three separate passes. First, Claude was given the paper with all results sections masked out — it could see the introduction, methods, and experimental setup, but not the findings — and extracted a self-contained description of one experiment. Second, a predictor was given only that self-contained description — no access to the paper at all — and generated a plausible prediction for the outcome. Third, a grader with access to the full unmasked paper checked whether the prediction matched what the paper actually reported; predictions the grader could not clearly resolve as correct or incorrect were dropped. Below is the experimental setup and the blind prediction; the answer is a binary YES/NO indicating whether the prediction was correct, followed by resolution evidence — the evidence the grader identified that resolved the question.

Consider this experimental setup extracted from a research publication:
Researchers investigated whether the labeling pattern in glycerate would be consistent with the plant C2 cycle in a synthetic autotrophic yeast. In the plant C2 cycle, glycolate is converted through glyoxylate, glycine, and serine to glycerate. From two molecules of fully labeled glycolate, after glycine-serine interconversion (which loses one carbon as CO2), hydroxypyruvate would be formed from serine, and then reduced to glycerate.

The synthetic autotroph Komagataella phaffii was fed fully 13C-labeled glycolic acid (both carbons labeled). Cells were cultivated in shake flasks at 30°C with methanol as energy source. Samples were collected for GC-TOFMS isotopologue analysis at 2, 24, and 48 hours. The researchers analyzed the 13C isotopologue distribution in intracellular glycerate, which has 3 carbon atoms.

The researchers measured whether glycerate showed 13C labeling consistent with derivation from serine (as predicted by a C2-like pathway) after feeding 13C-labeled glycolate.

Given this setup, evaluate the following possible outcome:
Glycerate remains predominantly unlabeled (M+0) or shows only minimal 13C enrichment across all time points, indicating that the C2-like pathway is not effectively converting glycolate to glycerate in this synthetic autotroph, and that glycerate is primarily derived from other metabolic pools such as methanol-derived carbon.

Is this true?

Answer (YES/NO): NO